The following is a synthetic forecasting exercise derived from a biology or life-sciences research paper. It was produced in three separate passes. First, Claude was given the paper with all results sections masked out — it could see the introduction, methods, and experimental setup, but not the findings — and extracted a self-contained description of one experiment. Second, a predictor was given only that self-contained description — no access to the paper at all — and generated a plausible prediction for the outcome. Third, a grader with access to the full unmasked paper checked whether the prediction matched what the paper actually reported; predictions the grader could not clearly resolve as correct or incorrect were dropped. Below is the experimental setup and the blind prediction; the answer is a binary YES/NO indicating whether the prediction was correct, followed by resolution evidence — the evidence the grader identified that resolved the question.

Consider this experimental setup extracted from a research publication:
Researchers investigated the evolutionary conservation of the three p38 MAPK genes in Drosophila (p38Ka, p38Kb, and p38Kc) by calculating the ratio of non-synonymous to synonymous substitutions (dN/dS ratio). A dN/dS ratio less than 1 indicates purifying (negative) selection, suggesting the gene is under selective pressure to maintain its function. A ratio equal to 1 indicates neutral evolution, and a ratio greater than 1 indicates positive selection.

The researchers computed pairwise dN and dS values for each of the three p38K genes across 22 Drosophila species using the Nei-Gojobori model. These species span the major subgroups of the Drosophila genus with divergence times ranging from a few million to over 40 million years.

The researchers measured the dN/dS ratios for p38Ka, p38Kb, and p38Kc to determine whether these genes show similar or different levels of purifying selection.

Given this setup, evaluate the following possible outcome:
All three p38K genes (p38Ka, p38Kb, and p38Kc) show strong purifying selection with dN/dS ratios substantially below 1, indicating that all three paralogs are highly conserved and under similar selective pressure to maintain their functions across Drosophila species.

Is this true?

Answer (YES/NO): NO